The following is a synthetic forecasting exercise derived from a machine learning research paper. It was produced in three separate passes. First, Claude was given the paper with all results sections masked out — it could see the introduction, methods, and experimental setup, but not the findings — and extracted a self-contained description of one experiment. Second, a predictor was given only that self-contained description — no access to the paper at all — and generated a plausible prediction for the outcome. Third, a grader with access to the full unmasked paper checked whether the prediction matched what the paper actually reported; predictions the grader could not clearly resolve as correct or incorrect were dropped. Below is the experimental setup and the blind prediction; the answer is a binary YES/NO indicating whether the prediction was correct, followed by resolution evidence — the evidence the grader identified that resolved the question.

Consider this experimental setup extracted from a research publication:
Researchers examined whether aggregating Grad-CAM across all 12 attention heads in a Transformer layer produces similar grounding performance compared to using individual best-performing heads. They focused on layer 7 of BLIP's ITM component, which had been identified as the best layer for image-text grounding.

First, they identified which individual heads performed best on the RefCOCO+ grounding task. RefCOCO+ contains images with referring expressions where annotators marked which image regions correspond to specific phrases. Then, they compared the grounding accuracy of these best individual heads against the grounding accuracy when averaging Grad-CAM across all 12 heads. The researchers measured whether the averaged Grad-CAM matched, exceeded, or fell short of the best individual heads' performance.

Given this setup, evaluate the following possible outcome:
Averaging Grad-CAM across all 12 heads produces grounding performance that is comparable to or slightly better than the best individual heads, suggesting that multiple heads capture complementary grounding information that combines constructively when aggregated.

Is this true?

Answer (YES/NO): YES